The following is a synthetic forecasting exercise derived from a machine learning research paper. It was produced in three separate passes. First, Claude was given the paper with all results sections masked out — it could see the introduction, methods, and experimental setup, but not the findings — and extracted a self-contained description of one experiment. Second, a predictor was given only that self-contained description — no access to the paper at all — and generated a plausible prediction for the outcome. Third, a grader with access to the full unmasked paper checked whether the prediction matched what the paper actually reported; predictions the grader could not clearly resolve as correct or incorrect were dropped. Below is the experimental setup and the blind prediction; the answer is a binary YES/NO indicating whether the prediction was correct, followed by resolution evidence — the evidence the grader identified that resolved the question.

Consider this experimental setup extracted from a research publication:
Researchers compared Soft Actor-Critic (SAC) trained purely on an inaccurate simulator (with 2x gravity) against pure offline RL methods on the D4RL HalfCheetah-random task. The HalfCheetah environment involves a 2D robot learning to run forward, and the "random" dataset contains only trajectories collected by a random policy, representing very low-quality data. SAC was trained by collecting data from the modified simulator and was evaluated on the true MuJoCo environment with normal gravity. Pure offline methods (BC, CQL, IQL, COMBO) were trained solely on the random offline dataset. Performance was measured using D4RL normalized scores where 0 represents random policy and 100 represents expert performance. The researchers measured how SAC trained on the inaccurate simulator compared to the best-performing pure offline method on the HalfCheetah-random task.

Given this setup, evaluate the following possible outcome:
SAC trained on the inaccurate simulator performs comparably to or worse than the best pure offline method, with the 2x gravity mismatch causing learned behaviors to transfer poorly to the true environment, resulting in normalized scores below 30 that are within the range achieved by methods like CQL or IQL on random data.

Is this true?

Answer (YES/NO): NO